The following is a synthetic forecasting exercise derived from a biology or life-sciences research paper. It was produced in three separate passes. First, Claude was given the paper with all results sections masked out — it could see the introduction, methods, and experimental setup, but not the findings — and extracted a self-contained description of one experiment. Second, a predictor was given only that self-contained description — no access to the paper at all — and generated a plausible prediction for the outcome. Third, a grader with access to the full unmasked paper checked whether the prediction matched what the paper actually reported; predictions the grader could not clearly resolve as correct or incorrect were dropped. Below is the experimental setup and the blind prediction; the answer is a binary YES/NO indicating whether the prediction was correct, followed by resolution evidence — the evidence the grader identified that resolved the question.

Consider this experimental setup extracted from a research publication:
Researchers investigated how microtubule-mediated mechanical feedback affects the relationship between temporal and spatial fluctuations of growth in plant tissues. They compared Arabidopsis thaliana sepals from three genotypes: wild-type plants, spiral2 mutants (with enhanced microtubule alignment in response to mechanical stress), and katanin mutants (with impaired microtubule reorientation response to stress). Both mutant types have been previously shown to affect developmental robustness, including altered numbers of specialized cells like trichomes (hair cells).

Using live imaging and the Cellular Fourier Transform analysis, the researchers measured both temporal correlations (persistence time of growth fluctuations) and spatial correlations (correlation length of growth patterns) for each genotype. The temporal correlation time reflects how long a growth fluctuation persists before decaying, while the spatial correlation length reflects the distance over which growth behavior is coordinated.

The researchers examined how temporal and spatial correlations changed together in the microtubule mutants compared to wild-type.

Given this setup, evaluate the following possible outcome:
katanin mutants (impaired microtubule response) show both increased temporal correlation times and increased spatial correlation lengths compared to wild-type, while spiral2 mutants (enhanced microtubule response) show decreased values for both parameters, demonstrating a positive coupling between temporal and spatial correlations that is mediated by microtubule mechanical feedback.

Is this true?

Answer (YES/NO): NO